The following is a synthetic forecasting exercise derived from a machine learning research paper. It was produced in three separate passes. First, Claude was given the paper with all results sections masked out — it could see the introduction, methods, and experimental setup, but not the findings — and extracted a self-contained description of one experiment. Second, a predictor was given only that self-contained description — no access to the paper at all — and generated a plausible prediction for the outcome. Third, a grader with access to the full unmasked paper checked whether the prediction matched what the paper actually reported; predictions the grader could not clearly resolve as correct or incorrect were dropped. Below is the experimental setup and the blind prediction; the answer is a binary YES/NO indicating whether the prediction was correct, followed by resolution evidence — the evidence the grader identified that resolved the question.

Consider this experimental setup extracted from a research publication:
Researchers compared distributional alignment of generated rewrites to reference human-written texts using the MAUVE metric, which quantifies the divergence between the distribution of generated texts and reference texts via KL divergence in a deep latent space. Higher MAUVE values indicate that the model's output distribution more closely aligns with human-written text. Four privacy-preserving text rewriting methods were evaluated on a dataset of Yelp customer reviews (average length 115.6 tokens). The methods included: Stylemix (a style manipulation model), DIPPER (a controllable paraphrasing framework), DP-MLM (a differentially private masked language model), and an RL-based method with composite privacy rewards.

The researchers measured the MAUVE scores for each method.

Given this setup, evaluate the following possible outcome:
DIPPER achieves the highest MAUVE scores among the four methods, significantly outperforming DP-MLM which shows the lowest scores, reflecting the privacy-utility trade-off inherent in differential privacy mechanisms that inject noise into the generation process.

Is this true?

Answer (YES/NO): NO